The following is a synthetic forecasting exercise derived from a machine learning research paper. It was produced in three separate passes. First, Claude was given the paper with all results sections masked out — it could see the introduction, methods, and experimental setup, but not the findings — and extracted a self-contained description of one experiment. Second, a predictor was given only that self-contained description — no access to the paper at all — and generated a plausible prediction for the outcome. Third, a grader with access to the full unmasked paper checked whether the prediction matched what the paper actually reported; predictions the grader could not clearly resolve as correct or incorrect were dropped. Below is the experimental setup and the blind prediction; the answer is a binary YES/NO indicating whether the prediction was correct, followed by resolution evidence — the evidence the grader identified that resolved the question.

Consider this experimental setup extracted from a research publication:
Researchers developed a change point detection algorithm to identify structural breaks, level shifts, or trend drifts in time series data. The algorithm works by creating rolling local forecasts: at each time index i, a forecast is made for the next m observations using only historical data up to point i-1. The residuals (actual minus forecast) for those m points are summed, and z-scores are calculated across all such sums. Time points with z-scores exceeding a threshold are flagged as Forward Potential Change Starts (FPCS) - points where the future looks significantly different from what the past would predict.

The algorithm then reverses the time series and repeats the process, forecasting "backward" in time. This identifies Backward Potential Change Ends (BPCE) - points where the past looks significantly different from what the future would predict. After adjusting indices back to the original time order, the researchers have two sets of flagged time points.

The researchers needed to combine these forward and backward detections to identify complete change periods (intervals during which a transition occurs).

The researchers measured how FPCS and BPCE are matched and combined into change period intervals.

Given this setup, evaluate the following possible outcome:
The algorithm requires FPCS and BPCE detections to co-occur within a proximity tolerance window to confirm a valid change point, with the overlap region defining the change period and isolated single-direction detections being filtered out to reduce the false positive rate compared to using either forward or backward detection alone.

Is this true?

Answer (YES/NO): NO